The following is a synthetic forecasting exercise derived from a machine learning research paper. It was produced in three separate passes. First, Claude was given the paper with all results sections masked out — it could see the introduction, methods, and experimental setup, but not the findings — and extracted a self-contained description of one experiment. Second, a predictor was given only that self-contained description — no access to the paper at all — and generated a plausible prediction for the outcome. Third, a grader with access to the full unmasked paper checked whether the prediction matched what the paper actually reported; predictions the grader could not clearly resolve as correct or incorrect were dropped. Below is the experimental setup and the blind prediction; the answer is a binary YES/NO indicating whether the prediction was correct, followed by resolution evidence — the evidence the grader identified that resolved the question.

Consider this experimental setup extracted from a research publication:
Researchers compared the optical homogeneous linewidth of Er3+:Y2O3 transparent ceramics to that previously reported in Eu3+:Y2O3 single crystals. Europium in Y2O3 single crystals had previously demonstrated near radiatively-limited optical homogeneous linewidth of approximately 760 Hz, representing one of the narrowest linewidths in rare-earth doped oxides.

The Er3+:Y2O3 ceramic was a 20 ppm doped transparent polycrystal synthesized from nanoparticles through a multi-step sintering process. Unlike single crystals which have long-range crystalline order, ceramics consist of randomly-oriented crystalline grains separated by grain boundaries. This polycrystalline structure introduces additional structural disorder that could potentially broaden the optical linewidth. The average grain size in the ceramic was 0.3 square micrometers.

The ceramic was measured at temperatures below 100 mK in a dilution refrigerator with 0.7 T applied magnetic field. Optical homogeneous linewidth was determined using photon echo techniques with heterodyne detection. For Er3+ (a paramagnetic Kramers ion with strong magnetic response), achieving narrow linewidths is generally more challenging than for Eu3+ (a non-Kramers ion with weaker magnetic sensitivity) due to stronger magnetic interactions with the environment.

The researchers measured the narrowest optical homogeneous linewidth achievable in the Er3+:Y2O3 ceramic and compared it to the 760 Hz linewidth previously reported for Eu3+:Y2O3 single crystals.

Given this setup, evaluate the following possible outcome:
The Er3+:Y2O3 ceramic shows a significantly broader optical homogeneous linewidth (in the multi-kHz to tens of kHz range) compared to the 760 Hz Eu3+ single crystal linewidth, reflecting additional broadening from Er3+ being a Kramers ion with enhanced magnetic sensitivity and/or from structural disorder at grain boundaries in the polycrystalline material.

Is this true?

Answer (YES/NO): NO